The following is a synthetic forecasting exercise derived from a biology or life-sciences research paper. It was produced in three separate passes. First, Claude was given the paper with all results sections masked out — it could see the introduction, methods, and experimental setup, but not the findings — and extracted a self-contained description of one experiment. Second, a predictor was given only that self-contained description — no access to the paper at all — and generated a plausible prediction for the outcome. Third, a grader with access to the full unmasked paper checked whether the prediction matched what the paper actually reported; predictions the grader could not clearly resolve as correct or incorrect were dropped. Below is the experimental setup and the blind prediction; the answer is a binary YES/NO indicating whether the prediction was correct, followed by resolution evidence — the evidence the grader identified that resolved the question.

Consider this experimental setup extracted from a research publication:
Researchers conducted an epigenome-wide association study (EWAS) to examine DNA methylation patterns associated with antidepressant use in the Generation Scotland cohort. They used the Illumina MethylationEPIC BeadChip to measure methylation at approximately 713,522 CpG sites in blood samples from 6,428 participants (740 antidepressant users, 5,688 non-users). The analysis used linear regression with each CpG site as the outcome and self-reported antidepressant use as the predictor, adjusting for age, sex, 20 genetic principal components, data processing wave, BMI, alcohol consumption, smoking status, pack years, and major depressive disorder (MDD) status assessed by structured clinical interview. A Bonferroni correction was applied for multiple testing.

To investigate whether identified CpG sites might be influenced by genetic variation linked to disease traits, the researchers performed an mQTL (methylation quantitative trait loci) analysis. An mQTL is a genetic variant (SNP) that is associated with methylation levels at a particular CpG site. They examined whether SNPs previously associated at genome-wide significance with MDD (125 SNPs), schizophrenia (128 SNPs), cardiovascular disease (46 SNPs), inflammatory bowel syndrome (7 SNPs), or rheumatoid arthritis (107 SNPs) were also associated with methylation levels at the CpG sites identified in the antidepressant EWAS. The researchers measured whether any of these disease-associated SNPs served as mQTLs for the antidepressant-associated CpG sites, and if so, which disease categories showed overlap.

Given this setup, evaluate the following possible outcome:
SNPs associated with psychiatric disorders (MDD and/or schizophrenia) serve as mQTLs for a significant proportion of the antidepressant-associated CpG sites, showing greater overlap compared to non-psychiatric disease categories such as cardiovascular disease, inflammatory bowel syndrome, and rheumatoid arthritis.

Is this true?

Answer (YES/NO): NO